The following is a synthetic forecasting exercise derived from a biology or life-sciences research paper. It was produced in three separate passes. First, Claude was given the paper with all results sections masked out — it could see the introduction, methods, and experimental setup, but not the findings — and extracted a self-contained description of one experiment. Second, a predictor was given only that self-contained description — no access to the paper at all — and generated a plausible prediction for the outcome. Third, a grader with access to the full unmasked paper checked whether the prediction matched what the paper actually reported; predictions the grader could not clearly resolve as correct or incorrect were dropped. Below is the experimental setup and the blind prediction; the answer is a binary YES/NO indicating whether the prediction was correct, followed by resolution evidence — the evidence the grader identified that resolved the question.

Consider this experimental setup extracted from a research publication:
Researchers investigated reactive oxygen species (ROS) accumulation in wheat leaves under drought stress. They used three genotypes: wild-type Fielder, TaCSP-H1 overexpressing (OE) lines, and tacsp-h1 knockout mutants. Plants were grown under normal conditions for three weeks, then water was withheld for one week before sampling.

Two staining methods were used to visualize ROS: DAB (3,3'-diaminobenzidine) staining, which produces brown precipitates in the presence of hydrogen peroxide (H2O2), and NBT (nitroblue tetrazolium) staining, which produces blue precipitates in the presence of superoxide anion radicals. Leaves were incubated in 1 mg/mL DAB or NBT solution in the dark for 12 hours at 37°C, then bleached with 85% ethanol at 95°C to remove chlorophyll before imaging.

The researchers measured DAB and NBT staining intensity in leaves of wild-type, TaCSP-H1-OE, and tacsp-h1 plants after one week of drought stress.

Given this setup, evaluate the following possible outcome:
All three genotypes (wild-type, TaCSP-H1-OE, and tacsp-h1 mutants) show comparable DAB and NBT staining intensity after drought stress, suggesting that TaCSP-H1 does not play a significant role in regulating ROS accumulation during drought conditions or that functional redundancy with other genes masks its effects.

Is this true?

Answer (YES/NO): NO